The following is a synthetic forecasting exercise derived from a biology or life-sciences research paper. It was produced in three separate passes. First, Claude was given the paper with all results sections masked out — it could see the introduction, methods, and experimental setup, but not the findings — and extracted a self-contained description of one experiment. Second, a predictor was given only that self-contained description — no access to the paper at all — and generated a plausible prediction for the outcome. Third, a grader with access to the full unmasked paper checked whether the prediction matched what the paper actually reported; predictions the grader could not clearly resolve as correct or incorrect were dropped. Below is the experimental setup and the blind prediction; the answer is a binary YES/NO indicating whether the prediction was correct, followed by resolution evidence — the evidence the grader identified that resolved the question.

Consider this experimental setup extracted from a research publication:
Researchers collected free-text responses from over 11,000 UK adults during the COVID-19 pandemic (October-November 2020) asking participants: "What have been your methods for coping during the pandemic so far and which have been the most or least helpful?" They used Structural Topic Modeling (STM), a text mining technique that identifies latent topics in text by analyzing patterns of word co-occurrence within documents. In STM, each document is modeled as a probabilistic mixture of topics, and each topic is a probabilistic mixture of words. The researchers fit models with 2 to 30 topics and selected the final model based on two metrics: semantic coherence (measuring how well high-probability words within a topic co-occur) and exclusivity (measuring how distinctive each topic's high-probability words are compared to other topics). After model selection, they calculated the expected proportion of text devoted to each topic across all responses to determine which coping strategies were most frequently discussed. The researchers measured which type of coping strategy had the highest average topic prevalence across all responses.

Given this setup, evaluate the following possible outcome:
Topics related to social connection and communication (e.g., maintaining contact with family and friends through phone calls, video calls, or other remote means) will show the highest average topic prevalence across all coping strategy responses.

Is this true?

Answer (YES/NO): NO